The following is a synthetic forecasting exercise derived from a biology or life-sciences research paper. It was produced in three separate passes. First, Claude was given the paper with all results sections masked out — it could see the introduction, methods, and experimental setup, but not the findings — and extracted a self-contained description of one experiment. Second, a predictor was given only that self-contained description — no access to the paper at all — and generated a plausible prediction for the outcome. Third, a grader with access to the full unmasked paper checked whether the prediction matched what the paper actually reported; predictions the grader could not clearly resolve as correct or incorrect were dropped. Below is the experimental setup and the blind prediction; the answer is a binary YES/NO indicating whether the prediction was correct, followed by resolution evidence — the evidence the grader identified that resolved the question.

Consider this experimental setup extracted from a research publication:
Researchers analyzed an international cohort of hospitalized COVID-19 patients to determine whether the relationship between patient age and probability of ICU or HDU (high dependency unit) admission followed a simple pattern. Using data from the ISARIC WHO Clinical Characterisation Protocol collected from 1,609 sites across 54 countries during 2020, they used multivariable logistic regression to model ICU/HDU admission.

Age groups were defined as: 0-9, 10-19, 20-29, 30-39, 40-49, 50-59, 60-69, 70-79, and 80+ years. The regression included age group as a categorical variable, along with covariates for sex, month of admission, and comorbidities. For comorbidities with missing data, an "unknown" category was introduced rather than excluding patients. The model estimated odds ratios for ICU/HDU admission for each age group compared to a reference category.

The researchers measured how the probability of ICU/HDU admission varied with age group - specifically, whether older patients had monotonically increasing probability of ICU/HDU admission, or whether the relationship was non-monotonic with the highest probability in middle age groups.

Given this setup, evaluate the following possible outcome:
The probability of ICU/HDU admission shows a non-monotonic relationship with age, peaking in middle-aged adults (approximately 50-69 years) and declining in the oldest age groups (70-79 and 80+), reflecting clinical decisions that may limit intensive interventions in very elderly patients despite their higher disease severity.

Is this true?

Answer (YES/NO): YES